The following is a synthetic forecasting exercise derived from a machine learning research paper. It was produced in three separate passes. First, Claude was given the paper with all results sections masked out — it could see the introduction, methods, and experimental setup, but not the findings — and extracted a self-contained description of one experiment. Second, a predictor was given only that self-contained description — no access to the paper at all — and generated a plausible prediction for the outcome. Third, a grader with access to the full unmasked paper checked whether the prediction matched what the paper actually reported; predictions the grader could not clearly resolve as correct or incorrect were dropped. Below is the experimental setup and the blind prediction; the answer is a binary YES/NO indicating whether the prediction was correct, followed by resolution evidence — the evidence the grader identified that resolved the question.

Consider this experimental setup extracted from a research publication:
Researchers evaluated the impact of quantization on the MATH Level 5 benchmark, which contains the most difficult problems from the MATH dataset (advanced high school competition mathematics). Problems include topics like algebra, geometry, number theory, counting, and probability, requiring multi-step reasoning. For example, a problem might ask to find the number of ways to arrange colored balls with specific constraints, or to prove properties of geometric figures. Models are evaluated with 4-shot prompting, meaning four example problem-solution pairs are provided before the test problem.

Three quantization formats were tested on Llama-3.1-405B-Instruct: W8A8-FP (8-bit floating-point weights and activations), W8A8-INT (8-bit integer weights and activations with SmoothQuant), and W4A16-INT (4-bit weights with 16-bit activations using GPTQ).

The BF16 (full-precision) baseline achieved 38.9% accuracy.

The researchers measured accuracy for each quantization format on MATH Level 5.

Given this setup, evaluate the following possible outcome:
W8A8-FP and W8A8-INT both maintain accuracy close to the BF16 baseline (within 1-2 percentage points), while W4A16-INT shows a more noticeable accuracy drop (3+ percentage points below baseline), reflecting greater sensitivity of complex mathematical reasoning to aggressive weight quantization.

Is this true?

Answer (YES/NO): NO